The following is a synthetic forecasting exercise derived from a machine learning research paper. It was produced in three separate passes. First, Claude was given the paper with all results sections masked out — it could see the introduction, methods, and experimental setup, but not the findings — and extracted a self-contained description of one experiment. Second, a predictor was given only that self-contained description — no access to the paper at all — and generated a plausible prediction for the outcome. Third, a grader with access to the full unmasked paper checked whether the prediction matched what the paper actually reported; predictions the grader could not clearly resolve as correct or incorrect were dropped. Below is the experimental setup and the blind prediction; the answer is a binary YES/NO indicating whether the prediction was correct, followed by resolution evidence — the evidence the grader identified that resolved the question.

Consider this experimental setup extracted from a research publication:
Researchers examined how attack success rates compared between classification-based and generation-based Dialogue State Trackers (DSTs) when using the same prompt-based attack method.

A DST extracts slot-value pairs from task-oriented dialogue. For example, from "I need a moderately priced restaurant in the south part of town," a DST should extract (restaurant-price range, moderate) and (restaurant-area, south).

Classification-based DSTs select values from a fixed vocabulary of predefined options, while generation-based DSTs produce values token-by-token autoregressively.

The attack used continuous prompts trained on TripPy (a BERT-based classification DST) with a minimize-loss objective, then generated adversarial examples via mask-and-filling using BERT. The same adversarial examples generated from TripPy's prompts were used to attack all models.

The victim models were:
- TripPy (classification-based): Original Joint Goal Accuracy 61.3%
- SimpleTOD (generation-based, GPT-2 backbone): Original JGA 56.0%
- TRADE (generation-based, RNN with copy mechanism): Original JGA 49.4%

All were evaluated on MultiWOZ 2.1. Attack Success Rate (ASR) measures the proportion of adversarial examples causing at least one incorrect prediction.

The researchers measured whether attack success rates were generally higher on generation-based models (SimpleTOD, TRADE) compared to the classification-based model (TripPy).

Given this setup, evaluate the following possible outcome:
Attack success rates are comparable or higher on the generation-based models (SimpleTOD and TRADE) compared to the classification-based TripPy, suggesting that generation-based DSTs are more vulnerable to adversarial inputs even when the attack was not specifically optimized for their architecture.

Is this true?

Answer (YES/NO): YES